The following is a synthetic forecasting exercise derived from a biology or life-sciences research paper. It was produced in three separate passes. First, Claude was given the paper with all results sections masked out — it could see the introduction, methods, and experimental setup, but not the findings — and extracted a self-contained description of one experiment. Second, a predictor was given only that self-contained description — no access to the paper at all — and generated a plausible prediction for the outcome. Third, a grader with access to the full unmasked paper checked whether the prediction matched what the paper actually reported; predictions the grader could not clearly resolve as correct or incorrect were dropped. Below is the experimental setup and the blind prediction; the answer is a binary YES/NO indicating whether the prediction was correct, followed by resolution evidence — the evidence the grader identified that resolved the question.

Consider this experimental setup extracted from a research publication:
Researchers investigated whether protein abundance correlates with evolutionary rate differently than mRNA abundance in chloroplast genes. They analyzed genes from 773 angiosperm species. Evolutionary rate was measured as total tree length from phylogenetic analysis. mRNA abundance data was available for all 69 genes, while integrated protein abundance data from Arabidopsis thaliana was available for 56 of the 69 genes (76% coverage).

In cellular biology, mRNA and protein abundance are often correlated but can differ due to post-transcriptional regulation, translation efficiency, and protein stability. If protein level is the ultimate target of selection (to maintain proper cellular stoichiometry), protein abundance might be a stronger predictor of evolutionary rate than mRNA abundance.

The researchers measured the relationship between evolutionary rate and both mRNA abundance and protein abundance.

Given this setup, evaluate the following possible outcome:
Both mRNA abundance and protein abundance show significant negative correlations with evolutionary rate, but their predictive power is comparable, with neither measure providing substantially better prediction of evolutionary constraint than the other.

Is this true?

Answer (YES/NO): NO